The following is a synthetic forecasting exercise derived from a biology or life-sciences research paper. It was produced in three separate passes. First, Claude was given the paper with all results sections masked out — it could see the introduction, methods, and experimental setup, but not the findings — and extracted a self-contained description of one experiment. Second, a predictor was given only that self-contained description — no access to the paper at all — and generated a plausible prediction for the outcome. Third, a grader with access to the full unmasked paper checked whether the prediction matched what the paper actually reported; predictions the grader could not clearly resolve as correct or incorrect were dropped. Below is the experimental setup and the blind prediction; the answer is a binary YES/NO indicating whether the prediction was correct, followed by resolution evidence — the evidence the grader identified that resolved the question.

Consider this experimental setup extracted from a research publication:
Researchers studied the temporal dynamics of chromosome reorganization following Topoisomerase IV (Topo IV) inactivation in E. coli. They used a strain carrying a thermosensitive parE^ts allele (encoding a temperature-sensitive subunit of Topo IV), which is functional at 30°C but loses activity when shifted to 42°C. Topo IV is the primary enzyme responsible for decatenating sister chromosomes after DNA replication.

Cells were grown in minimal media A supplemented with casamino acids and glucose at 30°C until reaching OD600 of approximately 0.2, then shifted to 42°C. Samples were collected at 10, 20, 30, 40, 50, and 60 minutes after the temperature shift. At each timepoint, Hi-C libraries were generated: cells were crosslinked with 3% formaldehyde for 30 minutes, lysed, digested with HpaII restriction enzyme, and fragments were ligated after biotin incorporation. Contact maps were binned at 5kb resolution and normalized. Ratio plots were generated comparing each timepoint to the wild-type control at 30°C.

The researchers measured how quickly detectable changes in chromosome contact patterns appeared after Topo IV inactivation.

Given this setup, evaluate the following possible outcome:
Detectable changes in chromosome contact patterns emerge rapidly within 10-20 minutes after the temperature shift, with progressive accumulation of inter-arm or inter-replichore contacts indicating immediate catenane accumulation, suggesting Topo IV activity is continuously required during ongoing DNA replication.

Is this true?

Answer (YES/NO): NO